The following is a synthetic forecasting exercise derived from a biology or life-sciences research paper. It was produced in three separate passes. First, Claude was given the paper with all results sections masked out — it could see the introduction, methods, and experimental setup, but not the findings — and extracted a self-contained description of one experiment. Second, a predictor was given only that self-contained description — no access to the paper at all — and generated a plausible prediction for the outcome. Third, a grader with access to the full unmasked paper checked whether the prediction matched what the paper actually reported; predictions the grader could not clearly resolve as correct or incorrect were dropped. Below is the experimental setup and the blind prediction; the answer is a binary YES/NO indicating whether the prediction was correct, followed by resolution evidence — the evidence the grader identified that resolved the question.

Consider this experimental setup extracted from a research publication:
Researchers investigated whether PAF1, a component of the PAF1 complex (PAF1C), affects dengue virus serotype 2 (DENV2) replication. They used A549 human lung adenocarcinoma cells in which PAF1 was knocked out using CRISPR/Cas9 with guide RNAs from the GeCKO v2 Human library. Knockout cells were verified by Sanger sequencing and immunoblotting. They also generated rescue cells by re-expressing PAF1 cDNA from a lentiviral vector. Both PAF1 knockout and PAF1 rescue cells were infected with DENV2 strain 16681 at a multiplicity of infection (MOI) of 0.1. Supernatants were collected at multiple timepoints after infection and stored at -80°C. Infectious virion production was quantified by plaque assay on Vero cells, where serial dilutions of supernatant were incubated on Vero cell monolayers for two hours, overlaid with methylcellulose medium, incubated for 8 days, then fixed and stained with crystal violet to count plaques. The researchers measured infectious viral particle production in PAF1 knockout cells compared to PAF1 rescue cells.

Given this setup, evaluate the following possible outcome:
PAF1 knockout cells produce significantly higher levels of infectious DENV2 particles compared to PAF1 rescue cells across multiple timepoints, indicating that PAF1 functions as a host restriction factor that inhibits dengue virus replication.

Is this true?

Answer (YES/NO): YES